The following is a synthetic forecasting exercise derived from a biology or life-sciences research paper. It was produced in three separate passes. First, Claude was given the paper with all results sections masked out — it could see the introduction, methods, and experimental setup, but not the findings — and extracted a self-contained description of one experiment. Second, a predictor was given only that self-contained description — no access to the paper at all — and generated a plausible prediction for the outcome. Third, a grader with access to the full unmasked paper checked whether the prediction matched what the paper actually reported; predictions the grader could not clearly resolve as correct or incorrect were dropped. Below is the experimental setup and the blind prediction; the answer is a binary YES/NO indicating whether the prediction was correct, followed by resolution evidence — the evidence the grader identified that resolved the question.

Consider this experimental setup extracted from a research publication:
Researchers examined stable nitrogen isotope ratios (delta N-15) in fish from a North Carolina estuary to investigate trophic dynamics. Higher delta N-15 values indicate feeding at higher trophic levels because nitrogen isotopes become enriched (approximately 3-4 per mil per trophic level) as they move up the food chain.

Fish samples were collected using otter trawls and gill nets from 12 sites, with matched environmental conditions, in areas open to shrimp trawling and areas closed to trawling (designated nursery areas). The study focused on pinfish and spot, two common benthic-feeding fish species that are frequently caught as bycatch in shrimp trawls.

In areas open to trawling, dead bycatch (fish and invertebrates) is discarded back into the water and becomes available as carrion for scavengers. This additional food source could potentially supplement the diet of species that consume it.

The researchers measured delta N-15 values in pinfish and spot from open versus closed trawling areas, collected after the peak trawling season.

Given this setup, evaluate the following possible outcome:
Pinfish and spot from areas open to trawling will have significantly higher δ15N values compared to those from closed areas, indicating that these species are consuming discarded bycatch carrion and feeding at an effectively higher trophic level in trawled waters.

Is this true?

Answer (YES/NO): YES